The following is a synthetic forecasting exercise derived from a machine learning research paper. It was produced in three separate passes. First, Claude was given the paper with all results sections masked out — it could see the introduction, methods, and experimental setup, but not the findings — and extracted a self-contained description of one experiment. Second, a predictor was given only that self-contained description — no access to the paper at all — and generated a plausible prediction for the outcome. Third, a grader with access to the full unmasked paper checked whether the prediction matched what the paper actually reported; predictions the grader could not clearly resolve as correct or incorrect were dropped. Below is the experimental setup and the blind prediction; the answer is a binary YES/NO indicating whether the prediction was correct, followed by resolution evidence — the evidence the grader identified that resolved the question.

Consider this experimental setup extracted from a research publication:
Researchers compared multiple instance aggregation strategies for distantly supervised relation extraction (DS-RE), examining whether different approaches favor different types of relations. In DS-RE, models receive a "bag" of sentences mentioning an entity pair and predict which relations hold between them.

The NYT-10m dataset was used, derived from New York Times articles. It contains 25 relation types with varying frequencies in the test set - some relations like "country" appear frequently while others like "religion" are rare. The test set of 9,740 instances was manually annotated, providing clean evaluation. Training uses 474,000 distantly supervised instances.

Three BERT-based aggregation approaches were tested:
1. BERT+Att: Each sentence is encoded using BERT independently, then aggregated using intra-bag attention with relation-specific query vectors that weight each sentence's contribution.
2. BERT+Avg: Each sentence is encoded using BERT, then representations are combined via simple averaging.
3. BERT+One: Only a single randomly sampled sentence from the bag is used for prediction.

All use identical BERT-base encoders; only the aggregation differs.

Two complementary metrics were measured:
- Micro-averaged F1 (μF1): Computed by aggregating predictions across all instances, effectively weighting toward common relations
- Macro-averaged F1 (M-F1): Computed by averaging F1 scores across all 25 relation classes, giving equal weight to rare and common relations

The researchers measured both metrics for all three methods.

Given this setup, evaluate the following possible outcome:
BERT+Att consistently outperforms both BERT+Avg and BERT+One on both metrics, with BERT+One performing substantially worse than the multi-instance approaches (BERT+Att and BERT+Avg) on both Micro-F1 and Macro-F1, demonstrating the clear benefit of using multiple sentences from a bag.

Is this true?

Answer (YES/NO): NO